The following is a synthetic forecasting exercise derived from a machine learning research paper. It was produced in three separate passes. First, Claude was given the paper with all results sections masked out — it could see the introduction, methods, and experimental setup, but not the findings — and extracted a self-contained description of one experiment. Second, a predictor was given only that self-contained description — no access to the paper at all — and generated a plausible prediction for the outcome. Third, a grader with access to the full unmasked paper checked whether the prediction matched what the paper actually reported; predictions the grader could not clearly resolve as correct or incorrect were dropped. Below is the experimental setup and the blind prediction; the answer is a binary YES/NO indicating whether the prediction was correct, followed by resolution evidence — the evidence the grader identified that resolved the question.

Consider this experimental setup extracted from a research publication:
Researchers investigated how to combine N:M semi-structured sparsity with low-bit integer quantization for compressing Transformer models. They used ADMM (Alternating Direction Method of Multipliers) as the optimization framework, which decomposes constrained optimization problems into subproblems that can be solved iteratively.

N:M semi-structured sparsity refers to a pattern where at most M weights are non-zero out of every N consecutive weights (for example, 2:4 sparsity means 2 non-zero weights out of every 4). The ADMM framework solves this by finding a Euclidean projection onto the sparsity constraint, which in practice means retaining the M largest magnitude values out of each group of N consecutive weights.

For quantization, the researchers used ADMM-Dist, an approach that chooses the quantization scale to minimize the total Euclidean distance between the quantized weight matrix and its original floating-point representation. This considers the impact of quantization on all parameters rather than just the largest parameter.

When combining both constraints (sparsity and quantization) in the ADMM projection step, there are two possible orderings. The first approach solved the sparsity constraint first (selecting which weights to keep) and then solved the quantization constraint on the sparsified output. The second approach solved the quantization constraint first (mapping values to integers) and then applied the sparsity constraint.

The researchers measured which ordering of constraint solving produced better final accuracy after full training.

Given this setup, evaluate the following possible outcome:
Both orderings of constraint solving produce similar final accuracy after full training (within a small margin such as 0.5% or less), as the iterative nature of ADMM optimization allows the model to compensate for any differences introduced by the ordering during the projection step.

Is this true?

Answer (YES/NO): NO